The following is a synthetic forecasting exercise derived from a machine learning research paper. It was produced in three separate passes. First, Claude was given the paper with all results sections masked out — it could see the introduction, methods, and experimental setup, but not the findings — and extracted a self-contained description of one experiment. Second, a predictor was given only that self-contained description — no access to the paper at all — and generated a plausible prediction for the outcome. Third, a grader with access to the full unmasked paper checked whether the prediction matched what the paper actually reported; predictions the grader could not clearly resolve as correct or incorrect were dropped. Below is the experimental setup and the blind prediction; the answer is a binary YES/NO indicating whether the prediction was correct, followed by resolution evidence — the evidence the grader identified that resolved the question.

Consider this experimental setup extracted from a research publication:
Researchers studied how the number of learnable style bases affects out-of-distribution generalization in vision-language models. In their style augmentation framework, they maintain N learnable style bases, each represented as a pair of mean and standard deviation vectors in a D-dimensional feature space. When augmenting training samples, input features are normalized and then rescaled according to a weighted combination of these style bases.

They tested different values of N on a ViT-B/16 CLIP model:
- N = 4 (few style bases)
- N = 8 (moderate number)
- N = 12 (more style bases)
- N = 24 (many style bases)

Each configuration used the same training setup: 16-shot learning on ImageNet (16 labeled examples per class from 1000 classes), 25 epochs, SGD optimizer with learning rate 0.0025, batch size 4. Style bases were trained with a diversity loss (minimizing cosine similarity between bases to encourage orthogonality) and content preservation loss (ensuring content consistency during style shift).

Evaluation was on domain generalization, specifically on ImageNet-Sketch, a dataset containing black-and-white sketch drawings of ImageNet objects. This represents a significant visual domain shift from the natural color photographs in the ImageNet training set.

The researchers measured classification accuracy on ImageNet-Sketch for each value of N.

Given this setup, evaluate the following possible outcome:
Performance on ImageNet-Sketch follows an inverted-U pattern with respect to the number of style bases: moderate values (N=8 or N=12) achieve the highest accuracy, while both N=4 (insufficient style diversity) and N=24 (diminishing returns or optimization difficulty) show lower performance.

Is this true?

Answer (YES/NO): YES